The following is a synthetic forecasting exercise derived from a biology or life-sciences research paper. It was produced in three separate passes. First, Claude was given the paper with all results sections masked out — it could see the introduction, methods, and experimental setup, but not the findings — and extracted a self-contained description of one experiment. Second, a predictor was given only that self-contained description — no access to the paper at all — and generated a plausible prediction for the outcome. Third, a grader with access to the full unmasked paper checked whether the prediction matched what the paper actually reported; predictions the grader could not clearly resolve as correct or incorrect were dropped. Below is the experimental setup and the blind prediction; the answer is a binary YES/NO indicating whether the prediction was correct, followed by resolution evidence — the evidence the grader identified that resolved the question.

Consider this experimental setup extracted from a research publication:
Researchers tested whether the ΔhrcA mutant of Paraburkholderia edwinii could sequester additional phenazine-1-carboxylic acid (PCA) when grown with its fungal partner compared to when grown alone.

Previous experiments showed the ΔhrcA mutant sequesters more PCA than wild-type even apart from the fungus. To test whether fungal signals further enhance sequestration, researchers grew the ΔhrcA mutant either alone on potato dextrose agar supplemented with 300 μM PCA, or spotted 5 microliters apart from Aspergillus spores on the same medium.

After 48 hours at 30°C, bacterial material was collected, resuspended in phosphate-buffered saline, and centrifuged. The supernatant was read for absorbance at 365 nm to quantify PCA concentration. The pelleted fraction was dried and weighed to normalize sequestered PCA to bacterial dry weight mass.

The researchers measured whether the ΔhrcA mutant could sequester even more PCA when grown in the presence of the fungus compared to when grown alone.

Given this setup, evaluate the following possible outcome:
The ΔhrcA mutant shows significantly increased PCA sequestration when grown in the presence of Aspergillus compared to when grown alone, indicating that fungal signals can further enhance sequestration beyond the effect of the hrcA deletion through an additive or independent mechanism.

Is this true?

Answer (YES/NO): YES